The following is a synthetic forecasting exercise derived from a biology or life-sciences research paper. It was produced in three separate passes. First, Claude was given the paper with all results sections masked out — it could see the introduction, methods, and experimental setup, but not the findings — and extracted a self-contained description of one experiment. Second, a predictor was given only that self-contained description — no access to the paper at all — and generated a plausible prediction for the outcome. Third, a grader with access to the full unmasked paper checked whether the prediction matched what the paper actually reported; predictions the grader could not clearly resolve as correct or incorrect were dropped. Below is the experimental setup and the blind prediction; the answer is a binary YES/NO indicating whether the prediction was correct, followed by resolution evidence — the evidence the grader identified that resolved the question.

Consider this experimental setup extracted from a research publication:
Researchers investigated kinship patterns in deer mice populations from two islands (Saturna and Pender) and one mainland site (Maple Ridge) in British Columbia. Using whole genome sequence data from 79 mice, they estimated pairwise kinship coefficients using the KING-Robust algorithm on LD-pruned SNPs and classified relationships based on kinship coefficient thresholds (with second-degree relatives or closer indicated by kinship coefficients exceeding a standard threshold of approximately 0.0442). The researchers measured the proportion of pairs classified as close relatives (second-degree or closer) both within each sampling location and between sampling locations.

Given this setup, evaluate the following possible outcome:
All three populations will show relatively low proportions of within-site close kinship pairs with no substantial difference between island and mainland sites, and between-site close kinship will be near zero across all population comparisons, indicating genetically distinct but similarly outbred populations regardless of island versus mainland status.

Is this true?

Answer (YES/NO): NO